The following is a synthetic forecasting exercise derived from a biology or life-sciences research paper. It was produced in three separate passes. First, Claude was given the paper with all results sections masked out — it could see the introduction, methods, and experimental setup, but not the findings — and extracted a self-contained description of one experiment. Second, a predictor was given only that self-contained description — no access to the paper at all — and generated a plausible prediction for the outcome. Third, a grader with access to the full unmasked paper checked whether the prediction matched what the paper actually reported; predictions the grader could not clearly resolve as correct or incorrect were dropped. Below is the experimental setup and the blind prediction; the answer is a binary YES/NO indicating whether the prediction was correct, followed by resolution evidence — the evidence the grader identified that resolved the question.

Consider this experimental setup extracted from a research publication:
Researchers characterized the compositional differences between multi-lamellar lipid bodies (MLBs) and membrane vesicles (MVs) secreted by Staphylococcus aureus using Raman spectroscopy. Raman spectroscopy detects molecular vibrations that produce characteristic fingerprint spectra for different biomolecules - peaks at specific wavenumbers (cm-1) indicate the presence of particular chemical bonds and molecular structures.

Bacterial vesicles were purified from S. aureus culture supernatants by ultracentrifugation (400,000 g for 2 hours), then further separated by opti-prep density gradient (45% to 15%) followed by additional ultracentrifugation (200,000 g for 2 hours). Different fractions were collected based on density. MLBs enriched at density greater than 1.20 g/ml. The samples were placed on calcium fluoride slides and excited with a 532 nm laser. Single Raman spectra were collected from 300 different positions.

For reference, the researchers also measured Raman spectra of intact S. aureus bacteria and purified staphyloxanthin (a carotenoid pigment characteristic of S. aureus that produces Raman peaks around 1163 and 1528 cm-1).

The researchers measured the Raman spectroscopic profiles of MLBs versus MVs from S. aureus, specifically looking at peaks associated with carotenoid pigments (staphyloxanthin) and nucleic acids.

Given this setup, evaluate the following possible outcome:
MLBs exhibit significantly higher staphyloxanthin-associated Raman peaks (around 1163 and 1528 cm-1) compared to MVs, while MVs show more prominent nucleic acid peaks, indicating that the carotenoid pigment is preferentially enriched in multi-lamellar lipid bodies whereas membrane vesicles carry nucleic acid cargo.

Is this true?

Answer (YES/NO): NO